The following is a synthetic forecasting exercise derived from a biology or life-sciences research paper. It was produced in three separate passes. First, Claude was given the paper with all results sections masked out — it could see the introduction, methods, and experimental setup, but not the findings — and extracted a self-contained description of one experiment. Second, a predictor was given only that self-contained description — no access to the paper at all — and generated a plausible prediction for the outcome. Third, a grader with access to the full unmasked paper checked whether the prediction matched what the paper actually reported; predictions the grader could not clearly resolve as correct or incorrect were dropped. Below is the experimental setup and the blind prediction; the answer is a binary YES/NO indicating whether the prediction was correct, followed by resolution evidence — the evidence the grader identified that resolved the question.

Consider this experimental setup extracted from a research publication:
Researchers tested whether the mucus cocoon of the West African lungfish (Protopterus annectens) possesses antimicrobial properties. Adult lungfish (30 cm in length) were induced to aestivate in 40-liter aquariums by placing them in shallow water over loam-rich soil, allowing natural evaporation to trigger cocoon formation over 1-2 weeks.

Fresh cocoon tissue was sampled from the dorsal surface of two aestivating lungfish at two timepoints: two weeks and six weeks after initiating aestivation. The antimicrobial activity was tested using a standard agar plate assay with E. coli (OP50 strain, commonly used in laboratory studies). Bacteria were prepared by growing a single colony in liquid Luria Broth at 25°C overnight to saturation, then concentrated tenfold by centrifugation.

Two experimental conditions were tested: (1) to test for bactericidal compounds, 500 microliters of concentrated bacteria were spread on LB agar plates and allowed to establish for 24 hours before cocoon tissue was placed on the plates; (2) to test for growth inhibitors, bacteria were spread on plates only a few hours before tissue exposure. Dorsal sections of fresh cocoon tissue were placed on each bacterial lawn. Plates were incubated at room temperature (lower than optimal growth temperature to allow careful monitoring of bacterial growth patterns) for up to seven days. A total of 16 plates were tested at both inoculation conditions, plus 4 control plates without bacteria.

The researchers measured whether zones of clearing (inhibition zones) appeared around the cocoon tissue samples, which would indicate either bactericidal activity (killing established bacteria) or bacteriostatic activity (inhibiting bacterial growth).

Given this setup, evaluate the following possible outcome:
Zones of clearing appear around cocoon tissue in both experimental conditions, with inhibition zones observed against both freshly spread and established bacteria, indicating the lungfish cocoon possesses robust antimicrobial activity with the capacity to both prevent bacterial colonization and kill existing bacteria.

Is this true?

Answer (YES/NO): NO